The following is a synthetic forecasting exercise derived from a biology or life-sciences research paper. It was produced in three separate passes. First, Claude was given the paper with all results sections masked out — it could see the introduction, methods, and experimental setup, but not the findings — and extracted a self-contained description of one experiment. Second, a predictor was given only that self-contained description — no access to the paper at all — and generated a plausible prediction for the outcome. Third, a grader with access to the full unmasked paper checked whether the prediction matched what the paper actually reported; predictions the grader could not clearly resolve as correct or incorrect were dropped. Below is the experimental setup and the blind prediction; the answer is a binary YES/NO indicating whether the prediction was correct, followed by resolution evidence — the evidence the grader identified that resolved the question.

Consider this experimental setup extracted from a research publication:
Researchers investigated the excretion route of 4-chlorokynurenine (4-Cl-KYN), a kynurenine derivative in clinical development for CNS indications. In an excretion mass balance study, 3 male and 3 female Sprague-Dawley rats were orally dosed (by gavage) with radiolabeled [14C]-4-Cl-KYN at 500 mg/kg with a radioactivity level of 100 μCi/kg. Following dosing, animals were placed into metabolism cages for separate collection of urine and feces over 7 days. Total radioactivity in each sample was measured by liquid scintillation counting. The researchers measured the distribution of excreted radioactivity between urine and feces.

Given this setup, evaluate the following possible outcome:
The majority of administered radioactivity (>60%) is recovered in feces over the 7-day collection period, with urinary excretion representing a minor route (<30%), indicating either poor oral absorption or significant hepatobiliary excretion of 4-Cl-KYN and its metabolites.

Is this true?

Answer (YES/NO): NO